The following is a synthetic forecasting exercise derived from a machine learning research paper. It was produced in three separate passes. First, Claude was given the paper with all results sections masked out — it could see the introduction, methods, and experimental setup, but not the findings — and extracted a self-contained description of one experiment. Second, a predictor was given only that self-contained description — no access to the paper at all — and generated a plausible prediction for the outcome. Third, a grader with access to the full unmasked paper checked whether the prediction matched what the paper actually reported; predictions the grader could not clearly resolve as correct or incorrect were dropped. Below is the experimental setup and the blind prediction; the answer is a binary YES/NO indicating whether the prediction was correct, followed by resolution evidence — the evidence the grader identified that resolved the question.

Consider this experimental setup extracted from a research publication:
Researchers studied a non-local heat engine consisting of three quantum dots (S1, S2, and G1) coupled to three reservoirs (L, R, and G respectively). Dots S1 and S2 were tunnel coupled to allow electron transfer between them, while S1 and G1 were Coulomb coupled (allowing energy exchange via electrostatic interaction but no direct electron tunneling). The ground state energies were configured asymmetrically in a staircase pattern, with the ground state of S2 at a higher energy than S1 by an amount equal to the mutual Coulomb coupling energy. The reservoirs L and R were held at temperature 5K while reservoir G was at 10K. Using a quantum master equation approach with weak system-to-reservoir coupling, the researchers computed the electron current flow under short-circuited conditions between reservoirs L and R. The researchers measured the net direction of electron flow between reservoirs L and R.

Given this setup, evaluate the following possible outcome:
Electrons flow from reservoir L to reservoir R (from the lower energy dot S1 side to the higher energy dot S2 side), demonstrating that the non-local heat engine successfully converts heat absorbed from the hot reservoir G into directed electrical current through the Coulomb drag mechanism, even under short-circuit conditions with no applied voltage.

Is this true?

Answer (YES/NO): YES